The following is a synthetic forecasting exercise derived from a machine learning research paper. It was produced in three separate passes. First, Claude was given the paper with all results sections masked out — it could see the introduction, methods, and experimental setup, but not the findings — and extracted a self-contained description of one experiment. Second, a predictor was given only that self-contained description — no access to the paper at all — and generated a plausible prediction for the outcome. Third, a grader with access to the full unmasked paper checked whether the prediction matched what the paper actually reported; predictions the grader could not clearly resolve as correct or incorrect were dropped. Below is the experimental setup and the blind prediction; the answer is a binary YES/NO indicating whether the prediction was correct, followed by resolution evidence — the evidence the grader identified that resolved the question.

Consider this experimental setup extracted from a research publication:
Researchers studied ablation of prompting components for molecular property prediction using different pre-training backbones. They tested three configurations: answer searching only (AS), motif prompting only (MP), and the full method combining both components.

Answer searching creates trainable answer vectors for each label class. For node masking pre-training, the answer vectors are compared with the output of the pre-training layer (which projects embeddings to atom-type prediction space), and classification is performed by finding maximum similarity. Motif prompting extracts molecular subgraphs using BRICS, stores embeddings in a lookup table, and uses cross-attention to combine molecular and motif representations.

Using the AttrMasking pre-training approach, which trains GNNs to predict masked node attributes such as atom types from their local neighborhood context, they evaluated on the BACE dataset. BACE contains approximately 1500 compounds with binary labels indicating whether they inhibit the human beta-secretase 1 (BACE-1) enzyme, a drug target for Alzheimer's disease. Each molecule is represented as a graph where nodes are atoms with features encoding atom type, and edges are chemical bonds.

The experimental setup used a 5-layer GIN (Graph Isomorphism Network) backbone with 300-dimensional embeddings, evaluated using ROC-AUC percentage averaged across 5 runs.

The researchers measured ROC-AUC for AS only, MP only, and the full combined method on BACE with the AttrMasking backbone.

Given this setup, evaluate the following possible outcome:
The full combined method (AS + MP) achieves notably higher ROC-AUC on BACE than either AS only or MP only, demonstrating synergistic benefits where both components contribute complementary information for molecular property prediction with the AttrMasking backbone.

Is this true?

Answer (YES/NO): NO